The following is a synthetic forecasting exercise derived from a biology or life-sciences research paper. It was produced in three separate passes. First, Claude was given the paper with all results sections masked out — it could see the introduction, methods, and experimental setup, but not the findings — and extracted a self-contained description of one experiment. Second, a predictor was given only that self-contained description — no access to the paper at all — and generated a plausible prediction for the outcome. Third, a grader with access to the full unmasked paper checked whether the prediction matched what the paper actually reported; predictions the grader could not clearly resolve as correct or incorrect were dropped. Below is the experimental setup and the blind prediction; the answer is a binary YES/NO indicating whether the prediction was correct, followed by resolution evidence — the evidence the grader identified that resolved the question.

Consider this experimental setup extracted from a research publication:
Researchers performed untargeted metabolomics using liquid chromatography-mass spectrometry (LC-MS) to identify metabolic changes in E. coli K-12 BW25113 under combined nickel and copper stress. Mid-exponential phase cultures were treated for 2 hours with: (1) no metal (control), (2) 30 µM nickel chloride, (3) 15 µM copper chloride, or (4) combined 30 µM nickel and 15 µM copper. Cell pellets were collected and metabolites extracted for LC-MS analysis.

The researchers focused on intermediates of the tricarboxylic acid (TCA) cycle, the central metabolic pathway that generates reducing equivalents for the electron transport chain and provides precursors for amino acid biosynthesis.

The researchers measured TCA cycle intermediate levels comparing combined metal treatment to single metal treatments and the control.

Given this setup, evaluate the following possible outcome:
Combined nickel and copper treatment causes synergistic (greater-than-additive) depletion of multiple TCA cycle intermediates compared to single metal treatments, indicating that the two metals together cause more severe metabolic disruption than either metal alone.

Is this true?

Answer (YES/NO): NO